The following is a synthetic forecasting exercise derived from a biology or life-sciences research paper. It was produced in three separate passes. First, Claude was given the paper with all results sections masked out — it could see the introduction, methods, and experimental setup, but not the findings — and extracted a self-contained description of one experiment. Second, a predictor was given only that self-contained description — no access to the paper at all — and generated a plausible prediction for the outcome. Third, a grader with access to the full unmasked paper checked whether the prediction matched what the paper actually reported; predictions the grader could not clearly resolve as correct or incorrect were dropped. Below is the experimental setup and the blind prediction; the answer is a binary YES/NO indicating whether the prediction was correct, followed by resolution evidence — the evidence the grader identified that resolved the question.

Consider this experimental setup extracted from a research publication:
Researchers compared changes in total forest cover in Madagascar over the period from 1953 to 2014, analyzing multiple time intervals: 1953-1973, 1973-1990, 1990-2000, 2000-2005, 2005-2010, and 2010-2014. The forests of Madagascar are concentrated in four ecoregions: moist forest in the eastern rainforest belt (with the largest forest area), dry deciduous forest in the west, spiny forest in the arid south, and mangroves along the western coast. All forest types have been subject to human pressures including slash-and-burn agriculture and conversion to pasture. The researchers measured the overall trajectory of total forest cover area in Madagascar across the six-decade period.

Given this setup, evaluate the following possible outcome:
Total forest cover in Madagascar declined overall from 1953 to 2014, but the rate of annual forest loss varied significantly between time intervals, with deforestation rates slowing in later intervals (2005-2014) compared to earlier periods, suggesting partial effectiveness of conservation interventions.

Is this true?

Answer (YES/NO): NO